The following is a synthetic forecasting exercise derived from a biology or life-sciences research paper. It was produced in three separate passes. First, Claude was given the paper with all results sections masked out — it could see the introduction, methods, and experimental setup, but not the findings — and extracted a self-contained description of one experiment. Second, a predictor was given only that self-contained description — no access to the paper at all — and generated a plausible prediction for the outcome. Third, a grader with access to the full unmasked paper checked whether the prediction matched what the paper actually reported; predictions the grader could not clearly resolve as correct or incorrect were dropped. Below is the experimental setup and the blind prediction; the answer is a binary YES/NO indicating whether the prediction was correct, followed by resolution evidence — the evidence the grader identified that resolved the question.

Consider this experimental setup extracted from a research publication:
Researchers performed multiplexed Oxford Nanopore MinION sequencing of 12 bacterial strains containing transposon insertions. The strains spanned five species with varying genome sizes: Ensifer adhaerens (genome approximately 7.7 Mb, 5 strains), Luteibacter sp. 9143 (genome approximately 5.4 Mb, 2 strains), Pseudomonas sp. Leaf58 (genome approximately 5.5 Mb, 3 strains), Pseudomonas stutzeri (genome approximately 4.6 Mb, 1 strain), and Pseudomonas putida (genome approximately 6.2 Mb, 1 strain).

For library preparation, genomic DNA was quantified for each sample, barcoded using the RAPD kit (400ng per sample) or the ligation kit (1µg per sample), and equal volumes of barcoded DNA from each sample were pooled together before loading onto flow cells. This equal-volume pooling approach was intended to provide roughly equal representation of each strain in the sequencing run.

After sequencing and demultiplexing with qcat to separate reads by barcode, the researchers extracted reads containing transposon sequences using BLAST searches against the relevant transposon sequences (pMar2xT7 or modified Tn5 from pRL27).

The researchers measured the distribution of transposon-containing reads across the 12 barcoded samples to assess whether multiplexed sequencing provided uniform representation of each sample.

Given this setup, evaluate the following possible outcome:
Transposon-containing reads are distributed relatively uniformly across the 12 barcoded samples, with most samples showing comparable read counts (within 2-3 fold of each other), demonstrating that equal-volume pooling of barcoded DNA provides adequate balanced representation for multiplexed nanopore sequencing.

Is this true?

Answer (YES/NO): NO